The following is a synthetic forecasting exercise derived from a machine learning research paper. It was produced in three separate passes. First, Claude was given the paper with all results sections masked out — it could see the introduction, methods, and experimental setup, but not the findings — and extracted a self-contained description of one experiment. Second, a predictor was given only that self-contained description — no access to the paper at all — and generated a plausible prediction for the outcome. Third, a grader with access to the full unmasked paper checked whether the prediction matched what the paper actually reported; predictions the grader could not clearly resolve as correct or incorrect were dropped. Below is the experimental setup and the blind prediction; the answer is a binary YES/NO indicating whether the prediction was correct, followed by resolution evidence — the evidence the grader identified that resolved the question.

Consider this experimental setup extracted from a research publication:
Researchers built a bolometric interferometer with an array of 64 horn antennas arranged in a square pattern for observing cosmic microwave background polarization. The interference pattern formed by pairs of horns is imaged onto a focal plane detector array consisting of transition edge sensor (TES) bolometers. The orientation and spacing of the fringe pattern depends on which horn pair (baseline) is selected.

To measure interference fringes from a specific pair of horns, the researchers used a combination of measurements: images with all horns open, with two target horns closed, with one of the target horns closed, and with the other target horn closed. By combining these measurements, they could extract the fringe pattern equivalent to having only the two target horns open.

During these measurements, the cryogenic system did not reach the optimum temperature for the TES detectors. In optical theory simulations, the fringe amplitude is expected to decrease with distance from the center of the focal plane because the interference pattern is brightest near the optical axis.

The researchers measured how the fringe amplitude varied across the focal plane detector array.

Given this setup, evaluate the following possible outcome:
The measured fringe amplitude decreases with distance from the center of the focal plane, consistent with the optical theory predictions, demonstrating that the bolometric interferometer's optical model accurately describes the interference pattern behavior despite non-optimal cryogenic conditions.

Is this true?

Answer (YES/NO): NO